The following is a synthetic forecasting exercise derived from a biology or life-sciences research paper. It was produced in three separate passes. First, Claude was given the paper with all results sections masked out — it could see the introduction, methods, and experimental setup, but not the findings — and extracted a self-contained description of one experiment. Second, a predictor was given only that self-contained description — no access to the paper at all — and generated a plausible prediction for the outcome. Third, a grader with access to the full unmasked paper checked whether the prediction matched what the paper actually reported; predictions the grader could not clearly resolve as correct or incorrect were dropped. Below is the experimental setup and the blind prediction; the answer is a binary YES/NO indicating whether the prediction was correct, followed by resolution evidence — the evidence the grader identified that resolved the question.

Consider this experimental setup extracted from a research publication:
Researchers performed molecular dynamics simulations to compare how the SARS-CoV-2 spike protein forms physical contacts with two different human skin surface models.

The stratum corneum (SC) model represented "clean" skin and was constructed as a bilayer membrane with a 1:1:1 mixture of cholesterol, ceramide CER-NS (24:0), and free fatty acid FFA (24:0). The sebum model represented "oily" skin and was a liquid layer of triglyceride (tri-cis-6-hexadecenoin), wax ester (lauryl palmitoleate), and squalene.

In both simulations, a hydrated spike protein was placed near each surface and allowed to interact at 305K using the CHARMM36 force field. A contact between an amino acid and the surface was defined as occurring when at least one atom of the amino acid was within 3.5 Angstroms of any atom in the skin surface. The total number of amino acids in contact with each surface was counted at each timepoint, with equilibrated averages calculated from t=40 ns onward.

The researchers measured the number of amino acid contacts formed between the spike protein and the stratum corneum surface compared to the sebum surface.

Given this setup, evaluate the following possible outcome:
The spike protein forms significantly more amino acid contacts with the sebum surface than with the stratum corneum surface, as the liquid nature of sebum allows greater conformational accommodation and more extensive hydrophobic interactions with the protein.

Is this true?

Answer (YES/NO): NO